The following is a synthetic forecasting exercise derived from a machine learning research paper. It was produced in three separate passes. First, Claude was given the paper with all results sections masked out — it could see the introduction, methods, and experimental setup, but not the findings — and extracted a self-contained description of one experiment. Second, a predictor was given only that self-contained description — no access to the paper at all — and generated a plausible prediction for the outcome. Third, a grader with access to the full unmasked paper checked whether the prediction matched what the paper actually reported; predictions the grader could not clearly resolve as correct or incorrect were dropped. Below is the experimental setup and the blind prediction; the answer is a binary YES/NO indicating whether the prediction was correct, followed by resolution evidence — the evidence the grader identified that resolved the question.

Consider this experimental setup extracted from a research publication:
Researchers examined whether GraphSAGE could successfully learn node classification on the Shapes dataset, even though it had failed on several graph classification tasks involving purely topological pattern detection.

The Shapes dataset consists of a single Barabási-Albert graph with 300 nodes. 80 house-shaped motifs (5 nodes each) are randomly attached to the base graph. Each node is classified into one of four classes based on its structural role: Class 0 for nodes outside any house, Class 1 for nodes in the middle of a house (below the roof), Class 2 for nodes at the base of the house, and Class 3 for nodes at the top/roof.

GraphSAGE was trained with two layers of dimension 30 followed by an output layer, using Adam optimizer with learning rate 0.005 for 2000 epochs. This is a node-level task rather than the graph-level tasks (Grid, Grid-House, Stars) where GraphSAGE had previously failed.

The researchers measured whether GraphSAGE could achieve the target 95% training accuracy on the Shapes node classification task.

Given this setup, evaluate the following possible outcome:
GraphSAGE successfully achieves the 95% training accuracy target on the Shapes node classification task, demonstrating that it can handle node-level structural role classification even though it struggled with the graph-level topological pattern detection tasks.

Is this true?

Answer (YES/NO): YES